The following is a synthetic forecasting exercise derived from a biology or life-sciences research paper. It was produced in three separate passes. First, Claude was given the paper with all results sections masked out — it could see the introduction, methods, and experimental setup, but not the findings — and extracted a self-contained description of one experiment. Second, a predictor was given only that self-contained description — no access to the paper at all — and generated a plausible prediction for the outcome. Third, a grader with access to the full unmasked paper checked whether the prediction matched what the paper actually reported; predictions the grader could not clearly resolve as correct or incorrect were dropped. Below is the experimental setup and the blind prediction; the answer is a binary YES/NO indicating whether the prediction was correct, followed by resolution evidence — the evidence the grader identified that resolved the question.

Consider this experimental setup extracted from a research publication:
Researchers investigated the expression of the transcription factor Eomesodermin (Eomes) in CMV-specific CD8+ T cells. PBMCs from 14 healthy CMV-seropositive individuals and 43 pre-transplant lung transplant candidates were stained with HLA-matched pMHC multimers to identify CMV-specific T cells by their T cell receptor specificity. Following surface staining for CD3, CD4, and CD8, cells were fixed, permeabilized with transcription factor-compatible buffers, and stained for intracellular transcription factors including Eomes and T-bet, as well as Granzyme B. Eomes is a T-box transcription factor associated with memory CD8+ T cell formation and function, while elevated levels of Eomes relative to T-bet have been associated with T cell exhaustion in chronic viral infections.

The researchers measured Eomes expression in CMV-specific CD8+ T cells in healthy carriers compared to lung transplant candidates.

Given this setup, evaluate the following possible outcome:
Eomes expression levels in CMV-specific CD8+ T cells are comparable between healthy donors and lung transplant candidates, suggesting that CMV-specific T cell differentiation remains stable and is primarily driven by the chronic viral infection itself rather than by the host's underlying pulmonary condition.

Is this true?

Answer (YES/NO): NO